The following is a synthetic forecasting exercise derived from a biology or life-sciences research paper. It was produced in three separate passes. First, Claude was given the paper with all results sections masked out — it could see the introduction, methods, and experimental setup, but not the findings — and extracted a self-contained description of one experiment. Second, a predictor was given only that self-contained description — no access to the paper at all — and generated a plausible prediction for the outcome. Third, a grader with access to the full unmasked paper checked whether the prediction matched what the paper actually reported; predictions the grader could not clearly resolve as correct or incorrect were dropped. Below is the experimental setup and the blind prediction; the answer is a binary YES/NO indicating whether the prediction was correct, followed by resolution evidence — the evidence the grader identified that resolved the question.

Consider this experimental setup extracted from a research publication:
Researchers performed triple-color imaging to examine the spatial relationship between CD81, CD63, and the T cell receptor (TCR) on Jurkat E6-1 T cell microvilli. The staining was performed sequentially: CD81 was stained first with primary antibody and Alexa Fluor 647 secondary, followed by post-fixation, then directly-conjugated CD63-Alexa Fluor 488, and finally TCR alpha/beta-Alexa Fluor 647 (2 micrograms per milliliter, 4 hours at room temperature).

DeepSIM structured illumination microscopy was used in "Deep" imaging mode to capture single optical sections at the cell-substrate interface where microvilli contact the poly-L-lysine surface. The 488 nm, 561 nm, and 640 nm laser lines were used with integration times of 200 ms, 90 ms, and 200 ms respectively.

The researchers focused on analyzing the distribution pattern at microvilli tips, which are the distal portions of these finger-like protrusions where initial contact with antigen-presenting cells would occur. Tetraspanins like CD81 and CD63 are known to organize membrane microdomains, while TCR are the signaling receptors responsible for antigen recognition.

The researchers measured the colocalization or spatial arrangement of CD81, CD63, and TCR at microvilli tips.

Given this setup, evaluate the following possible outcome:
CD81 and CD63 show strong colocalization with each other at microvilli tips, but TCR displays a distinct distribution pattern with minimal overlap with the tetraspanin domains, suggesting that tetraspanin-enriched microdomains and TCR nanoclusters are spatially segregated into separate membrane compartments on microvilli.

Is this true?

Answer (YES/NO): NO